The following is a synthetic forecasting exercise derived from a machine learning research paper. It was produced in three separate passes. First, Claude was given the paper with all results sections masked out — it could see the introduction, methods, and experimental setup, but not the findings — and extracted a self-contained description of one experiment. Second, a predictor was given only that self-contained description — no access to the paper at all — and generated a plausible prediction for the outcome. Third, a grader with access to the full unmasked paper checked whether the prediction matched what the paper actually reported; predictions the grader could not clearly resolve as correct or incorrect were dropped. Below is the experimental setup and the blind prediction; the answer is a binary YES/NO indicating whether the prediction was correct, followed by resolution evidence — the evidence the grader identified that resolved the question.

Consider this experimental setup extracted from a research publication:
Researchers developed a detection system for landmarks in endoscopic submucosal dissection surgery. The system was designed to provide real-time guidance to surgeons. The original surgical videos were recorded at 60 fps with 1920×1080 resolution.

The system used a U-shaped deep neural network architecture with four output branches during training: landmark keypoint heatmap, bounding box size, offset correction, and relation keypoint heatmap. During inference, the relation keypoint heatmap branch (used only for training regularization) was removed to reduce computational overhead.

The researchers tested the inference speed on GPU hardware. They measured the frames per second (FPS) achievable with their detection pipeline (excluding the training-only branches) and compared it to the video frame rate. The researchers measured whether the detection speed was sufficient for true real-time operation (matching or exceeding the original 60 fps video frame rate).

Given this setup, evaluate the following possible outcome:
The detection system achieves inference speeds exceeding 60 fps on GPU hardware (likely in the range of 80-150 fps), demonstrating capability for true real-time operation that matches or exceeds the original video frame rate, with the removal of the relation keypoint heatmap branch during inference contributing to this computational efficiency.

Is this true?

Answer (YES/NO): NO